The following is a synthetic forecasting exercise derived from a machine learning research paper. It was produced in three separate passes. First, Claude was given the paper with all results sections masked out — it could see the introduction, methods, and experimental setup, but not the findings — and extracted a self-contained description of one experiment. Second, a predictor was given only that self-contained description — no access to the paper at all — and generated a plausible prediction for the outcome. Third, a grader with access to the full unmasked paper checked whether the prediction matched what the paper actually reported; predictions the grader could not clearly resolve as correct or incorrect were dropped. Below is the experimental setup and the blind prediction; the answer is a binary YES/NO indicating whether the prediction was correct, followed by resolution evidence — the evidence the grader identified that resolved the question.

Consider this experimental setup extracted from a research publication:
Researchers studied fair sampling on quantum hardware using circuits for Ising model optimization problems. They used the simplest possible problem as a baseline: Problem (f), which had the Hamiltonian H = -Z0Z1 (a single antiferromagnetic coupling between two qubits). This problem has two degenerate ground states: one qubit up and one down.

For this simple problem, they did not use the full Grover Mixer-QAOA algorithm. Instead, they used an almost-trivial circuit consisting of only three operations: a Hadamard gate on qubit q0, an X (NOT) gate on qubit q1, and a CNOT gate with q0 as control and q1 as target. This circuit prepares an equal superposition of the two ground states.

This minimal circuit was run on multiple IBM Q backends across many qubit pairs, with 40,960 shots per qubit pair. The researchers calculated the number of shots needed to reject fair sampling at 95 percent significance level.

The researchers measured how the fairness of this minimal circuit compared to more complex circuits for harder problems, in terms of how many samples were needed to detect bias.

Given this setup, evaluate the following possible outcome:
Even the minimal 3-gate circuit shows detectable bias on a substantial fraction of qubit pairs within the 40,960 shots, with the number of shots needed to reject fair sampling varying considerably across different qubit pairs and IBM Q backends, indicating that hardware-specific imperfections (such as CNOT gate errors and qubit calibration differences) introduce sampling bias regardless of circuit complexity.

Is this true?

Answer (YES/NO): YES